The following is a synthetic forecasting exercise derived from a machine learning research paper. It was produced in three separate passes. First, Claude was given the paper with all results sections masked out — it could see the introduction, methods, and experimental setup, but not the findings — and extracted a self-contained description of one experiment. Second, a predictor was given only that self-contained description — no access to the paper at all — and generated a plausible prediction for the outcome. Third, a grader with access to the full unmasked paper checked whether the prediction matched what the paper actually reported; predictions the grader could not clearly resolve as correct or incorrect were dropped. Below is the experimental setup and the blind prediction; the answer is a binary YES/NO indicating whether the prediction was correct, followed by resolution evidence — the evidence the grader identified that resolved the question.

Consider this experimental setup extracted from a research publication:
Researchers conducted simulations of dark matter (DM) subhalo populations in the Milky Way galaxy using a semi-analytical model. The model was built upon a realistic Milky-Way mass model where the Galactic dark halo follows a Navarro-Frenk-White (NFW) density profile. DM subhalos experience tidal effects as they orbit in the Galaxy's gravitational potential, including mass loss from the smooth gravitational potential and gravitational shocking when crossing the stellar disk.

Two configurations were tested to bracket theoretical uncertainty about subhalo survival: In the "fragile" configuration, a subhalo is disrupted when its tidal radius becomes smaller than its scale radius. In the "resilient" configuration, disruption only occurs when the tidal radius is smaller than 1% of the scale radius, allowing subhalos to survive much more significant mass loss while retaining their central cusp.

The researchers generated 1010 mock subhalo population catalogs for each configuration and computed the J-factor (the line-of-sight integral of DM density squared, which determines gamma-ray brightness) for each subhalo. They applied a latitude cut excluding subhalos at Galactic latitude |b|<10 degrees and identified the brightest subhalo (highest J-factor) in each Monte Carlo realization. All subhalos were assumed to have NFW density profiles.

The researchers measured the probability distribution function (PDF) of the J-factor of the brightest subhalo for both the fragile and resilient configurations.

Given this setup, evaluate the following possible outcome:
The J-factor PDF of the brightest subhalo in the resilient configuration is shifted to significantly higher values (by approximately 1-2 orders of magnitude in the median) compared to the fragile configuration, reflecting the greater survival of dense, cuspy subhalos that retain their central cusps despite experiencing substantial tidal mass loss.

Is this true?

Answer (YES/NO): NO